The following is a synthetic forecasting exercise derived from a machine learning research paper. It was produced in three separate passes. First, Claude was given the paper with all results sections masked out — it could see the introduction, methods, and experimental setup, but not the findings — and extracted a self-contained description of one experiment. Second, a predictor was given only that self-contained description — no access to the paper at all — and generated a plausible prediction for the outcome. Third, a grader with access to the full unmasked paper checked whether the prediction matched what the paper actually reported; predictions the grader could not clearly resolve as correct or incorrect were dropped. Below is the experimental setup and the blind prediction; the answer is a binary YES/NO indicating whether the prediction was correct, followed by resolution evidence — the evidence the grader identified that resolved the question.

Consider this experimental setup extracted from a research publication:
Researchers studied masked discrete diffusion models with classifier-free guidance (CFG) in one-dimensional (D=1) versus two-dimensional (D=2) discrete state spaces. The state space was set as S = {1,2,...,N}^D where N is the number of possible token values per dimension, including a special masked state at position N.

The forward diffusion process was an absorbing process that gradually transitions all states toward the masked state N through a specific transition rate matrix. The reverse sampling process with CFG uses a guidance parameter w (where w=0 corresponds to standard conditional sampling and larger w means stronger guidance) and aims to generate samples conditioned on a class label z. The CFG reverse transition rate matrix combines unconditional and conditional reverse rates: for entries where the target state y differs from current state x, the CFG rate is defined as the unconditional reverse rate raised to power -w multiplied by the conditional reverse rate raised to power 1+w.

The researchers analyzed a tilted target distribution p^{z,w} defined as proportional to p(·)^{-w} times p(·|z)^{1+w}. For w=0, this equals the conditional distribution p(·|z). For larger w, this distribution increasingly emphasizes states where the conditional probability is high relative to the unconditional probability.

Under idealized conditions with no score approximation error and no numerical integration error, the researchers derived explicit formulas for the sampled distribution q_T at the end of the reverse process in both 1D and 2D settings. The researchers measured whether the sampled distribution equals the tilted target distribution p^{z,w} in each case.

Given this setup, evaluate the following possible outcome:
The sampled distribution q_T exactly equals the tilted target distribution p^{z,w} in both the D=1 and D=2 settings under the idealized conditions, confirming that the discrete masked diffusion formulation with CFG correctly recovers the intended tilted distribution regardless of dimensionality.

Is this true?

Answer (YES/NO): NO